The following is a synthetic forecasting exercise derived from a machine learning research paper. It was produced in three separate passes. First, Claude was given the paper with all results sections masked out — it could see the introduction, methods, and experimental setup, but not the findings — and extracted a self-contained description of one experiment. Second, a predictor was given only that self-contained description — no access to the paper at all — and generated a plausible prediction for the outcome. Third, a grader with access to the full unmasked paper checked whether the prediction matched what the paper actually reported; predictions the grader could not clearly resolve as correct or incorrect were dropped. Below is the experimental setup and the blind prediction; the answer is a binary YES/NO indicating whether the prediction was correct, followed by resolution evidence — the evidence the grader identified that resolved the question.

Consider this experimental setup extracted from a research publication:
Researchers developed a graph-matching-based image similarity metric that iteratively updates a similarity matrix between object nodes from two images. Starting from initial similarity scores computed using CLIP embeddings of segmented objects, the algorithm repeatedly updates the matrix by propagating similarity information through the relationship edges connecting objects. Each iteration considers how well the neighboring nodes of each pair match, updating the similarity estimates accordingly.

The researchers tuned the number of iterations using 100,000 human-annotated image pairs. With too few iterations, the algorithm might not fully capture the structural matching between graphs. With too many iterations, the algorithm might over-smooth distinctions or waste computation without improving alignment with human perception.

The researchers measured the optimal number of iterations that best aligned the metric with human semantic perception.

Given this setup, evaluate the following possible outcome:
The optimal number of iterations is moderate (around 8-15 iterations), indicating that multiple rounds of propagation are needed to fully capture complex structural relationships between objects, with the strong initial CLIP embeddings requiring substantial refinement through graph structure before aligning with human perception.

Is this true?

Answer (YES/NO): NO